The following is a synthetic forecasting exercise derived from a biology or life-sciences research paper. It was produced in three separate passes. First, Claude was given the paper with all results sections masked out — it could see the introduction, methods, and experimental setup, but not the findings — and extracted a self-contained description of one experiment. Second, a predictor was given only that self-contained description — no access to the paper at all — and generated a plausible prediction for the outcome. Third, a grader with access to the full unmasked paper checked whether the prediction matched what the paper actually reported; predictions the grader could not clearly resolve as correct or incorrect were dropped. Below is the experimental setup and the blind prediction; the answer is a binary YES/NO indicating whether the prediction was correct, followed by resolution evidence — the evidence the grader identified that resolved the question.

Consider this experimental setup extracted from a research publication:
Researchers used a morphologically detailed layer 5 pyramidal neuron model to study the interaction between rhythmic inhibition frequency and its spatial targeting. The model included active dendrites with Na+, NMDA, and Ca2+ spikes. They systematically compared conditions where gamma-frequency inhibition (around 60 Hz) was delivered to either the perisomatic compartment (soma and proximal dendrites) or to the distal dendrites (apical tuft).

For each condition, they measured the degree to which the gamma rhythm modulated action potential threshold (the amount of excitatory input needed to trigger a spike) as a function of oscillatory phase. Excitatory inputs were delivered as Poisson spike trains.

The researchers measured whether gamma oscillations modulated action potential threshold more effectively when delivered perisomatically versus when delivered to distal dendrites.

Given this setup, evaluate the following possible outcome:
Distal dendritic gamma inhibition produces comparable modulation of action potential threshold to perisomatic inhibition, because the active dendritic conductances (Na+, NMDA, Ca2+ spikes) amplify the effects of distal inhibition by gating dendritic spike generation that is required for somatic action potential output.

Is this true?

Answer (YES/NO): NO